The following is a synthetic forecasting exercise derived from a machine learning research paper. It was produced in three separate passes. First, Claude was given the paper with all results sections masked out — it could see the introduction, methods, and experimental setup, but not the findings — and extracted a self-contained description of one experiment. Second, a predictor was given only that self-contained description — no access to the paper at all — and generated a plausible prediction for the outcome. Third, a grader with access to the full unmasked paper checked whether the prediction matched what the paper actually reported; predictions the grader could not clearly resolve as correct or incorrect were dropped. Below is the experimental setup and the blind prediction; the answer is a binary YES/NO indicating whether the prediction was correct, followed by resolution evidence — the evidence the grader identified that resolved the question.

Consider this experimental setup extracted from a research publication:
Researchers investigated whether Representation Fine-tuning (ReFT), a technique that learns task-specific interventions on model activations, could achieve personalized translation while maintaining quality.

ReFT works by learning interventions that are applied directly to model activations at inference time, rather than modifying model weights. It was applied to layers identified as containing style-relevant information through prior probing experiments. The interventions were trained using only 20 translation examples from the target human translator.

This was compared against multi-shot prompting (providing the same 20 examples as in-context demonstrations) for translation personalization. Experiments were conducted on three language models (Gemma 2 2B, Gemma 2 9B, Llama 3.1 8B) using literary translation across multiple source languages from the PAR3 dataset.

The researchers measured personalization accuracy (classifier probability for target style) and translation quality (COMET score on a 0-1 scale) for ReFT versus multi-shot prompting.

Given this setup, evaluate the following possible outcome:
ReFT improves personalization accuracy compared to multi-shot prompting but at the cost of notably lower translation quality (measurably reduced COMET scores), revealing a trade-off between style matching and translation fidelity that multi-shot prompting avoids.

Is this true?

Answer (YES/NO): NO